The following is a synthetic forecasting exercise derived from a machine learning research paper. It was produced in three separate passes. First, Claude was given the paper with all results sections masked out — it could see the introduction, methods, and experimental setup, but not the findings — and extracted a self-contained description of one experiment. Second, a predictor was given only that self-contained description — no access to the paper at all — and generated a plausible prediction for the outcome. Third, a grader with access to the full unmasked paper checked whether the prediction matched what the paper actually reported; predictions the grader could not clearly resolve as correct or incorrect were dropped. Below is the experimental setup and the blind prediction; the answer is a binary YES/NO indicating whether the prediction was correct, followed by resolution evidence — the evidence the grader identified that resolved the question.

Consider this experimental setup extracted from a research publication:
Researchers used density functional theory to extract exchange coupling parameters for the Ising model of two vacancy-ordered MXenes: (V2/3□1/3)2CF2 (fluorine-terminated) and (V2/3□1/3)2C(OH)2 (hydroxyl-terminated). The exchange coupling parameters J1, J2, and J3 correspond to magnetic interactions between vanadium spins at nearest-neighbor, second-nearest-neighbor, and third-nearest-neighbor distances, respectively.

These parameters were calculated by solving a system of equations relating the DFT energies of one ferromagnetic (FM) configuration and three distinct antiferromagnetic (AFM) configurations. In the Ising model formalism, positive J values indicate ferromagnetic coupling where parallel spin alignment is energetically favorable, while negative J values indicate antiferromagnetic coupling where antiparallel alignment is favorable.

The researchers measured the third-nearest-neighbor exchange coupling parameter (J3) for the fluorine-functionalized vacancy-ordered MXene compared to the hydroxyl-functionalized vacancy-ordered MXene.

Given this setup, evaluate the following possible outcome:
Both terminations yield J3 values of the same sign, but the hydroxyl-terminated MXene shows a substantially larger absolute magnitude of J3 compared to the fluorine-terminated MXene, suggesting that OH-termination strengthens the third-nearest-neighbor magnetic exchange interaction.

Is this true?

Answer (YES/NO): NO